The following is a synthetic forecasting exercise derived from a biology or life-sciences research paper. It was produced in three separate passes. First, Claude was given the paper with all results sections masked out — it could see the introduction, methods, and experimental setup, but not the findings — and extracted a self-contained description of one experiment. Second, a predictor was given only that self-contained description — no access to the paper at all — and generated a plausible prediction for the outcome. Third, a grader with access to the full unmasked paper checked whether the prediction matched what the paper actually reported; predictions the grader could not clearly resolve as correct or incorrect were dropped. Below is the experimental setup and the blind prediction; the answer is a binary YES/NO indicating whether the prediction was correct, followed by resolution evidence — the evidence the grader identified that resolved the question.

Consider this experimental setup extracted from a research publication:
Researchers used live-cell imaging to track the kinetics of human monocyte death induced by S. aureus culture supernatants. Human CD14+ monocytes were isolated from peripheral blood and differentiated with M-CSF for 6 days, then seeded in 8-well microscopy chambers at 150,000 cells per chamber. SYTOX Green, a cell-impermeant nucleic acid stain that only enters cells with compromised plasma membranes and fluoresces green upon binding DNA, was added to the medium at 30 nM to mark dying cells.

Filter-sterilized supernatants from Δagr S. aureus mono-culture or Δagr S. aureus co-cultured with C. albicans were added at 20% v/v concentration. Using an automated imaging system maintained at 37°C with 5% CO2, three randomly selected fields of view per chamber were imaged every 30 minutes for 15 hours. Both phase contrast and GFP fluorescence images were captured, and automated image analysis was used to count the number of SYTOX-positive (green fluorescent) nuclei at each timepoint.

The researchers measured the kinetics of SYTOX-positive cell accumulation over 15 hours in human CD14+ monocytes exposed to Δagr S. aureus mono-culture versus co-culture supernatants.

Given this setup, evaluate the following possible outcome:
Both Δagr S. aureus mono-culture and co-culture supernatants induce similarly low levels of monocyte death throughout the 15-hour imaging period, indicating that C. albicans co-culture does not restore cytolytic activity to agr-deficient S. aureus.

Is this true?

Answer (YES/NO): NO